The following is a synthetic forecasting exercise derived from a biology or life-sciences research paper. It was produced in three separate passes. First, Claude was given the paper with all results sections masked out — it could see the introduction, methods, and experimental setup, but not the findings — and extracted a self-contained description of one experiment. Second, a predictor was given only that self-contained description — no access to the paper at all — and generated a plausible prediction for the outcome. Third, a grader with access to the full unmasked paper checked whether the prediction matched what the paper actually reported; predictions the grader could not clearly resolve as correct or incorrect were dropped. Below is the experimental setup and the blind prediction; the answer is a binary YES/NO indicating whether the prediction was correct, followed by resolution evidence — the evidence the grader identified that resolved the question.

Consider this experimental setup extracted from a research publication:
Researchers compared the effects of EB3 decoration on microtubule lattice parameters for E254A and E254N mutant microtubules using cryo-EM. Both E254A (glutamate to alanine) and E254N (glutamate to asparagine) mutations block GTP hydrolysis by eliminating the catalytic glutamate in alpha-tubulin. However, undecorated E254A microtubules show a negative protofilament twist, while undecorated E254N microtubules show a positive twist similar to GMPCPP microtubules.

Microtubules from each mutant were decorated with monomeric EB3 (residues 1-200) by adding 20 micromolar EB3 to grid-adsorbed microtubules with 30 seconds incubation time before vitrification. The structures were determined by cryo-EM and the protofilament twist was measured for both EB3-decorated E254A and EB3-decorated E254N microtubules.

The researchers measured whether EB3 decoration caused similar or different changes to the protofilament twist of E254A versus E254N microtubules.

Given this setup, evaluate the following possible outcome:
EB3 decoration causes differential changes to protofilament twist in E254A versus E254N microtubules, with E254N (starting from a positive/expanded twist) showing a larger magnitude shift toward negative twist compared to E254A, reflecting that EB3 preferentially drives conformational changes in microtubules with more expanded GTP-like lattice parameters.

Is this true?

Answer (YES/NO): YES